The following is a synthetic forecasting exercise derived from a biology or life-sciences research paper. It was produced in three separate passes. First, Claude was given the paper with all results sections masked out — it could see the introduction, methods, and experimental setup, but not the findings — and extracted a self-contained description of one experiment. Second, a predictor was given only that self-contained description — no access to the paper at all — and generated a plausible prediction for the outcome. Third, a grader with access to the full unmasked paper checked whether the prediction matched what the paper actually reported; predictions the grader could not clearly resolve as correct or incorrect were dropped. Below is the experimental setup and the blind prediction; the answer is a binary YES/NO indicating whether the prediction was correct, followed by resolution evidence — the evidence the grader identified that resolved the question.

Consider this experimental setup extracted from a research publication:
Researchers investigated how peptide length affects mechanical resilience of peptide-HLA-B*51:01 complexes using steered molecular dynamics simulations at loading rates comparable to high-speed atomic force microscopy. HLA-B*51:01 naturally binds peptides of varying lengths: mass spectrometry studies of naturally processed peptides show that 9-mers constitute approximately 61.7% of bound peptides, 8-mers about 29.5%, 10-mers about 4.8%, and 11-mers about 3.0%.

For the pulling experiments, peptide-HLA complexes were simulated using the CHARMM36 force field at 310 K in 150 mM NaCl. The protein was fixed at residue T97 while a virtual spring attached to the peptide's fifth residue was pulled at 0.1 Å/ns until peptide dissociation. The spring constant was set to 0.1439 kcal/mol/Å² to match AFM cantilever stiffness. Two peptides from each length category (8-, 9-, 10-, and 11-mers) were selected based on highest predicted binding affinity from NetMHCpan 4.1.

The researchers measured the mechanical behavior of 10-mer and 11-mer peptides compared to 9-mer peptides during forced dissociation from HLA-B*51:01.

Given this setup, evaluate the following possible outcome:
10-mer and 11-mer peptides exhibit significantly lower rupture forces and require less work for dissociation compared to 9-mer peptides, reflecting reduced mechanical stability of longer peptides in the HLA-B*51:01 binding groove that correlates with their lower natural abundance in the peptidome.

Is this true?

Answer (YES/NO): YES